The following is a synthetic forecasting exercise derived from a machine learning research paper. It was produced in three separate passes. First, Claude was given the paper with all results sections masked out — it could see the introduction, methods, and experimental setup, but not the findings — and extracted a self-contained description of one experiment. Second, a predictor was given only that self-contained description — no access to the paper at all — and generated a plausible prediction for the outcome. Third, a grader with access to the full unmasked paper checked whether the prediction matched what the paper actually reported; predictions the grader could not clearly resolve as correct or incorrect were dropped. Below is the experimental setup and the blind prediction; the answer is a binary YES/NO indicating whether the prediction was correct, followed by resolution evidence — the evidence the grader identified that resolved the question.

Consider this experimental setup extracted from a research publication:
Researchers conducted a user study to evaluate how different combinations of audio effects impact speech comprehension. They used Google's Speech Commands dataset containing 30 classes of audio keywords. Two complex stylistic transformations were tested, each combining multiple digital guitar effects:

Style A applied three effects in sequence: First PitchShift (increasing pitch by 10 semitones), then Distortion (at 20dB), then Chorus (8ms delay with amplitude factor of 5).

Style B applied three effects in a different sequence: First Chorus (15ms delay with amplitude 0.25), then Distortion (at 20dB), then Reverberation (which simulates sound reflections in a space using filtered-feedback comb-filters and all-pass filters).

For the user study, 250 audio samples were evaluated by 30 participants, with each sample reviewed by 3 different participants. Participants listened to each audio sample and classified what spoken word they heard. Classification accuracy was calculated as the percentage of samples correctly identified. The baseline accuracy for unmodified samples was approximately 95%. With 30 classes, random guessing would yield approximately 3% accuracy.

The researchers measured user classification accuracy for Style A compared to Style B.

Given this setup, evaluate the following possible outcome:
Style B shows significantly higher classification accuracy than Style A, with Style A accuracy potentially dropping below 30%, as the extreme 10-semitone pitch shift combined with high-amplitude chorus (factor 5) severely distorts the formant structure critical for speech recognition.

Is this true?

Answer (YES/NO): NO